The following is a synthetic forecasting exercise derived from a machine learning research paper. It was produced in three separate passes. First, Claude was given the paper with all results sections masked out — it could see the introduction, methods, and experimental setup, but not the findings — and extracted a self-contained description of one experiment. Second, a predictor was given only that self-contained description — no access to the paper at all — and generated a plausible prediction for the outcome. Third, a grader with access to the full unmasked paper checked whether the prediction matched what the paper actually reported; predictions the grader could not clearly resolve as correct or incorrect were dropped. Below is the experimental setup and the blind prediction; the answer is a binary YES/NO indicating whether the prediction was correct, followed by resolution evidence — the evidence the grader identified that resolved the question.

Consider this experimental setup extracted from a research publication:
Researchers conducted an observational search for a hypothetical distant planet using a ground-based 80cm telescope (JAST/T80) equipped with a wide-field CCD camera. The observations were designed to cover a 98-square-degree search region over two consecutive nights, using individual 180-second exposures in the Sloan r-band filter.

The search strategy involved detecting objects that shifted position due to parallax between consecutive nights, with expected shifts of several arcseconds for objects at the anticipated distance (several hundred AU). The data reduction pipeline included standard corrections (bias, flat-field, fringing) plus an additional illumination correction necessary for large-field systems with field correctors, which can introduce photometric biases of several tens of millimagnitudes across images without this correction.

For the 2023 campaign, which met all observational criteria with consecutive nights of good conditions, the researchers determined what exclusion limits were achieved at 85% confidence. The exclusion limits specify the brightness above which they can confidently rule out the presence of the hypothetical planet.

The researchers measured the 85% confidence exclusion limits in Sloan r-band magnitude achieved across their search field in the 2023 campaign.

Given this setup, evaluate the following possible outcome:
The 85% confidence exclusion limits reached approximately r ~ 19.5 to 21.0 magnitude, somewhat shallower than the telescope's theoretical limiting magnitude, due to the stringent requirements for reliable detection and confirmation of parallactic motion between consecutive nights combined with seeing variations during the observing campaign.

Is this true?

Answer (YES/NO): NO